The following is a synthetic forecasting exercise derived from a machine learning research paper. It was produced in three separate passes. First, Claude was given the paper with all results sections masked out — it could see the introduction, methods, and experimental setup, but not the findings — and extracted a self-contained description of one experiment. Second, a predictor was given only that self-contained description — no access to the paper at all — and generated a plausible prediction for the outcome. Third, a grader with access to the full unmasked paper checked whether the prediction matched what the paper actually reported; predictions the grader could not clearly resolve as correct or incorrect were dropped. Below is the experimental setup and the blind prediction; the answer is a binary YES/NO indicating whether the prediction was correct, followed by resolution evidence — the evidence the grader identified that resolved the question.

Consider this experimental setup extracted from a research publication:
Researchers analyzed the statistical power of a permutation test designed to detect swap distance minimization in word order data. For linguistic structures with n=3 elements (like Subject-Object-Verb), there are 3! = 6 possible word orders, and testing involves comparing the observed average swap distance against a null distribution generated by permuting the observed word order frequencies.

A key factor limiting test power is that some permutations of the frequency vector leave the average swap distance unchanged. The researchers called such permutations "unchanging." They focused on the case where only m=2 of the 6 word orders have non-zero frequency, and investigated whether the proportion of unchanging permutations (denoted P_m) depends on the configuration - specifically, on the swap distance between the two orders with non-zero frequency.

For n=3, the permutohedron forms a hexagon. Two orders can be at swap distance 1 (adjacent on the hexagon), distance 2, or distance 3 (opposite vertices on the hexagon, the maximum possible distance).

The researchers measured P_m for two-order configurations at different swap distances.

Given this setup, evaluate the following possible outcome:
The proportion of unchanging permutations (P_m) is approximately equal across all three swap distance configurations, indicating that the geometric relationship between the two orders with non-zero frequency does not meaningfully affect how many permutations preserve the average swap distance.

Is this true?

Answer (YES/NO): NO